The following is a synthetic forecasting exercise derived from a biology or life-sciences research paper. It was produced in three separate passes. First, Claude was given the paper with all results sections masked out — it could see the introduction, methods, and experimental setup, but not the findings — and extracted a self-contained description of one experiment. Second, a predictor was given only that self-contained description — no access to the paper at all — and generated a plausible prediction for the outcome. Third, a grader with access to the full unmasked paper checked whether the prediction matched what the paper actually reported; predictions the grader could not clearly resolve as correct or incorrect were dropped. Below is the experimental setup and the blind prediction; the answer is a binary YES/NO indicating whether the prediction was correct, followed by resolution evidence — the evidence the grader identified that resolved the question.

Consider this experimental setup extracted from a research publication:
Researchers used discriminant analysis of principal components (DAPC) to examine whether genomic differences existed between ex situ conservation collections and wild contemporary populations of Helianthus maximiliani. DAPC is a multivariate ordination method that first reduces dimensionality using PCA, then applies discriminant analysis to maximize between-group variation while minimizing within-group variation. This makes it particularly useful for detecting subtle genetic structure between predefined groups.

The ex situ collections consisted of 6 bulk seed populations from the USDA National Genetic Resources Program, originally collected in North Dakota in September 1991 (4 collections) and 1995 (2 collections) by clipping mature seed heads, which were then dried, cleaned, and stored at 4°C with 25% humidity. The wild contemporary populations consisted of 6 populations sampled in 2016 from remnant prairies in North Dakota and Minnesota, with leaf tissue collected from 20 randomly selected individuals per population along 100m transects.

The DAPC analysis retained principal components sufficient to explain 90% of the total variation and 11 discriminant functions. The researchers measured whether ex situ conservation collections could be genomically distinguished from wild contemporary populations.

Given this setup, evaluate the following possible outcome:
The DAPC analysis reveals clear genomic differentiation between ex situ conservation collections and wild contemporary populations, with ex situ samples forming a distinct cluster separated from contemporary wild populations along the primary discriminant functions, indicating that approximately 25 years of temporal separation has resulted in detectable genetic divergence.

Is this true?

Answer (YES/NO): NO